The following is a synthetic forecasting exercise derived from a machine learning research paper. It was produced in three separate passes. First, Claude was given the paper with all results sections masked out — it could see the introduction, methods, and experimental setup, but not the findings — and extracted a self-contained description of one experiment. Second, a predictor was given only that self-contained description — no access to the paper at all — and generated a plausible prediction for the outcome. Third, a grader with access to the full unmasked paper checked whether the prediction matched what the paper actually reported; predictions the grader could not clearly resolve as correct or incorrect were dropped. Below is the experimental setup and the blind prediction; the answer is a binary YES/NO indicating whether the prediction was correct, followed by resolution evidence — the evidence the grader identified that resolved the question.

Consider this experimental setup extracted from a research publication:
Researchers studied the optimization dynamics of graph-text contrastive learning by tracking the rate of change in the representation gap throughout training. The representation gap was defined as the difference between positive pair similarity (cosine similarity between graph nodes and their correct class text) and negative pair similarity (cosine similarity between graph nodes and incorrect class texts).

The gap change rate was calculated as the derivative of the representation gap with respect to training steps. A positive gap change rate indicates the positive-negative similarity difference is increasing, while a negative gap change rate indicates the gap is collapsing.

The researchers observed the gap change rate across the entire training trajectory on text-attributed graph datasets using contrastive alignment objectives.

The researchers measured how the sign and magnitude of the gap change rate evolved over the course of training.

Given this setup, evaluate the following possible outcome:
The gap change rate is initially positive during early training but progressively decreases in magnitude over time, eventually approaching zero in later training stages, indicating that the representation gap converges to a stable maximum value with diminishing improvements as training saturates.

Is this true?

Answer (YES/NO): NO